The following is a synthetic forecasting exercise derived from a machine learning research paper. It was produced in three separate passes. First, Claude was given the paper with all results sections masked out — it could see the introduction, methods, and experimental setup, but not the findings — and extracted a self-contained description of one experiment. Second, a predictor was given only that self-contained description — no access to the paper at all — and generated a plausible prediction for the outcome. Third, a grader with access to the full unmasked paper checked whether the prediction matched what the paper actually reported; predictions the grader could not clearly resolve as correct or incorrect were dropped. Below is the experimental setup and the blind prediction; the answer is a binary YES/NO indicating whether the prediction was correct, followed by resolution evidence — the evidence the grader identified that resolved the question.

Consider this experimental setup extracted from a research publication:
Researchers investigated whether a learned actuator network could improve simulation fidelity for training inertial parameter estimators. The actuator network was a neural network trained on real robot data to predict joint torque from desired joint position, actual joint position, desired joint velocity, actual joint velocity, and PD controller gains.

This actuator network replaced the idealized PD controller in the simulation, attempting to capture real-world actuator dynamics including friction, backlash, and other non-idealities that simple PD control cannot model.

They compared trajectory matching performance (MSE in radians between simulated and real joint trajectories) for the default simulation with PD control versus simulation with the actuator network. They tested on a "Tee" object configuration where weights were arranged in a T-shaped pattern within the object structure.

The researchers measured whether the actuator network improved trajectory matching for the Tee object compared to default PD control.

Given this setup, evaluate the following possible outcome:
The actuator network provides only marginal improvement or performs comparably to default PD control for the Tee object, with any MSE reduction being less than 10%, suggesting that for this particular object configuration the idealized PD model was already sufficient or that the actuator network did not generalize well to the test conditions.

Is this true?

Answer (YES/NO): NO